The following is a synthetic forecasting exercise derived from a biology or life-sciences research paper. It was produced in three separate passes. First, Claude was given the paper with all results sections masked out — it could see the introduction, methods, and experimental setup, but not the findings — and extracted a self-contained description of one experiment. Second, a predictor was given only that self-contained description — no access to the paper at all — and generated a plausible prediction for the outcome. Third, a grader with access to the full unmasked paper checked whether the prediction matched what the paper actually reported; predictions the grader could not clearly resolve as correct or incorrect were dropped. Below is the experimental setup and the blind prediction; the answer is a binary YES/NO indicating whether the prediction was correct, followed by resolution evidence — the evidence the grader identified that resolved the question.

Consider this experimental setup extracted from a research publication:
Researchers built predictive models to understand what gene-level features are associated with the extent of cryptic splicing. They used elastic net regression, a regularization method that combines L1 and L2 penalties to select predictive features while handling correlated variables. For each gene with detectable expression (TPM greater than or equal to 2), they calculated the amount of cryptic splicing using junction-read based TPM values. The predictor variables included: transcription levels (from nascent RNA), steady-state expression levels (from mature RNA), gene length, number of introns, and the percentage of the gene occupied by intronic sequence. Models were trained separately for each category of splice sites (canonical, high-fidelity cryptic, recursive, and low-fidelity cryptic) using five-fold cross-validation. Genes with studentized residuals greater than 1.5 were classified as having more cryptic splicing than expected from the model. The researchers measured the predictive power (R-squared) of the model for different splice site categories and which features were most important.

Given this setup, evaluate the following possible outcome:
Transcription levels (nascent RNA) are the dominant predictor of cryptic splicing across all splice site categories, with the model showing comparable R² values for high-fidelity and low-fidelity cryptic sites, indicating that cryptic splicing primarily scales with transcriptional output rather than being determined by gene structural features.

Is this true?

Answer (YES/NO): NO